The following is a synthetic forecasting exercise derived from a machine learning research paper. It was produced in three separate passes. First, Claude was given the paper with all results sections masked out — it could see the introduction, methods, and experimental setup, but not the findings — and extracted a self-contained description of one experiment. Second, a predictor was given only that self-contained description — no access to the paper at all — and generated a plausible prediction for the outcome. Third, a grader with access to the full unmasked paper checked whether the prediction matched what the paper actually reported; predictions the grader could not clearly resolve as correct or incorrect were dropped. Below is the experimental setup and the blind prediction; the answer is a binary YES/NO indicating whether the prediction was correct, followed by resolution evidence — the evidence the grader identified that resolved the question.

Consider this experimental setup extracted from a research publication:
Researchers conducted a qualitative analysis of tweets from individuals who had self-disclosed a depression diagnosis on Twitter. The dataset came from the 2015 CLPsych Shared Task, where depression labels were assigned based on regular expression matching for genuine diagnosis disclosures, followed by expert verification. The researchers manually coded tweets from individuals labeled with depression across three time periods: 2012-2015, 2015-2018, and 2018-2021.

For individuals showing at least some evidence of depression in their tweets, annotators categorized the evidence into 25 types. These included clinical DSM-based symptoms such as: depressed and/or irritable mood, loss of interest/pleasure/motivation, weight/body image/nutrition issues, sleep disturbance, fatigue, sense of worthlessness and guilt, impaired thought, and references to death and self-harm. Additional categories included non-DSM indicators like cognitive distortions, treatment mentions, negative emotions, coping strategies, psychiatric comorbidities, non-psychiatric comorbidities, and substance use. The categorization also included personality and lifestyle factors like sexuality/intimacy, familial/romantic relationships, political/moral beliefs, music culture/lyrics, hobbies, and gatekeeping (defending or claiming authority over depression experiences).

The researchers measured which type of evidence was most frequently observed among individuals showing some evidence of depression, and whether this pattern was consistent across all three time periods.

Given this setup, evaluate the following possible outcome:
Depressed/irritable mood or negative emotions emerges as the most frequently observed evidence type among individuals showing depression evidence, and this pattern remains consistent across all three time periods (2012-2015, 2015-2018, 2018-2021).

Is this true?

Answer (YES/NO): YES